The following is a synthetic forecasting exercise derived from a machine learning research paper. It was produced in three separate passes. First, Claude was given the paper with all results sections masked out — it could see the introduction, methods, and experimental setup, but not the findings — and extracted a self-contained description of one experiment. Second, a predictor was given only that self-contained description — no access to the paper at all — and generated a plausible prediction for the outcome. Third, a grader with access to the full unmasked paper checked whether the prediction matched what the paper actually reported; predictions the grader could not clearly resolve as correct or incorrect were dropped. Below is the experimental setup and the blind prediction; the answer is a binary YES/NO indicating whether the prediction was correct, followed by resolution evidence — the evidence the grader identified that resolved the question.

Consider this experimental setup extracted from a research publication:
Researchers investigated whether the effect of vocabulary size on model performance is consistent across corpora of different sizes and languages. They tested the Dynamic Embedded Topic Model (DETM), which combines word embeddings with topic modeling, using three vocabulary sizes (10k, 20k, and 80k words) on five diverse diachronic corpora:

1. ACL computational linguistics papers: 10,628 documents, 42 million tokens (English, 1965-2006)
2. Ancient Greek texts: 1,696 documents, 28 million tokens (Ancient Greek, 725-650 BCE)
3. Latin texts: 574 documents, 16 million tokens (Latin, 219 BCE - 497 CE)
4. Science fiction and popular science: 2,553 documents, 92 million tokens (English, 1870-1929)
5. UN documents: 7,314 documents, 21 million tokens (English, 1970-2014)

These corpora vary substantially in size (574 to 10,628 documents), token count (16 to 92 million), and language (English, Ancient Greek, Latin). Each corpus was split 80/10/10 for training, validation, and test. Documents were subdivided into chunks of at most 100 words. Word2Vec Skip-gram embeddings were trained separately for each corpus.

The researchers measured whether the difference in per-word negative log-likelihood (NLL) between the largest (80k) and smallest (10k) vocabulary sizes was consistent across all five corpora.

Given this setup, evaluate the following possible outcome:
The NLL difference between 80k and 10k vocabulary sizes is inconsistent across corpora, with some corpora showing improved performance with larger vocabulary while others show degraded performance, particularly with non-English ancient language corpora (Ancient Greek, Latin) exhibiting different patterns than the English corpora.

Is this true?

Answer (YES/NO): NO